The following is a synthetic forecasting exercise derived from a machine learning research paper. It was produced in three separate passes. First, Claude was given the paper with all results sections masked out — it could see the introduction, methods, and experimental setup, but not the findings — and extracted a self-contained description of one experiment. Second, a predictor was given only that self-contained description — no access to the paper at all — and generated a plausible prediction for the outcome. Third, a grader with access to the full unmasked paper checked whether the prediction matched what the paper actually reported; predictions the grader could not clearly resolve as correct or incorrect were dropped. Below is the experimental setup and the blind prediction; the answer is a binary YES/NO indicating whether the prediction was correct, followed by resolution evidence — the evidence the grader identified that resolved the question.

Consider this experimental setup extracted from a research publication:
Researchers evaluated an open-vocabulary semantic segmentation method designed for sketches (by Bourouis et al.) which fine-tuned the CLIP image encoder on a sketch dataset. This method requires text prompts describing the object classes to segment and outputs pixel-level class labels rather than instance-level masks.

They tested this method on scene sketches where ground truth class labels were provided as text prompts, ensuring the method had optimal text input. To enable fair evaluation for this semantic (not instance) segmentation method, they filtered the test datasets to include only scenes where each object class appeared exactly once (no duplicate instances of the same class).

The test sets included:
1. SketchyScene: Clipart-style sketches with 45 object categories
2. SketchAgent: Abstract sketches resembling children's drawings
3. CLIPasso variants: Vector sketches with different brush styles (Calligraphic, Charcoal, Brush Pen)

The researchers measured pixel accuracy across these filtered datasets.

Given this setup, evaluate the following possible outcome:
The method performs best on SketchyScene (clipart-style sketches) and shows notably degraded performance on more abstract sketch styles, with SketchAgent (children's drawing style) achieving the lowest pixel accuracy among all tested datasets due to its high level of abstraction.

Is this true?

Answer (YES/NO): NO